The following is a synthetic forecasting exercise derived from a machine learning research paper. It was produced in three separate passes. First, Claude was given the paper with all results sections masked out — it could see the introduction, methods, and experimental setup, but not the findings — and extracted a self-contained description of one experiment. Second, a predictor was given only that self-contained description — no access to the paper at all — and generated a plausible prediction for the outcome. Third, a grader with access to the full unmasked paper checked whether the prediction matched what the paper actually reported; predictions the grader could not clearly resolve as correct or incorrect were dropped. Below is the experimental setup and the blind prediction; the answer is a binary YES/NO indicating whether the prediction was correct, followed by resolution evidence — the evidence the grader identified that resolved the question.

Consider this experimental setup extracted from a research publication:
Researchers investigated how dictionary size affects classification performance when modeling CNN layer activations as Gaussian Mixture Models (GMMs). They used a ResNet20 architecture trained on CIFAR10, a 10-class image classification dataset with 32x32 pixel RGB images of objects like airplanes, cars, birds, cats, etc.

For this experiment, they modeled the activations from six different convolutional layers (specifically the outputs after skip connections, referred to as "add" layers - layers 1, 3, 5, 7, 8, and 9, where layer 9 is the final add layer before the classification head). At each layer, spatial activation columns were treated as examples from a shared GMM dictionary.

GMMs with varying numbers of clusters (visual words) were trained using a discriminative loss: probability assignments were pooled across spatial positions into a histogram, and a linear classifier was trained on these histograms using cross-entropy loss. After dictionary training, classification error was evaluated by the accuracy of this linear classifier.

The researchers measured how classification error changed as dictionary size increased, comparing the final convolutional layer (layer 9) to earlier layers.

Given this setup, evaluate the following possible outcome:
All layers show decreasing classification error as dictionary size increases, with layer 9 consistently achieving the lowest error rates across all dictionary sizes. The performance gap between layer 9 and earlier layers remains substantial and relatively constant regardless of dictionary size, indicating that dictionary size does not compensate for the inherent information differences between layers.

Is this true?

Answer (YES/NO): NO